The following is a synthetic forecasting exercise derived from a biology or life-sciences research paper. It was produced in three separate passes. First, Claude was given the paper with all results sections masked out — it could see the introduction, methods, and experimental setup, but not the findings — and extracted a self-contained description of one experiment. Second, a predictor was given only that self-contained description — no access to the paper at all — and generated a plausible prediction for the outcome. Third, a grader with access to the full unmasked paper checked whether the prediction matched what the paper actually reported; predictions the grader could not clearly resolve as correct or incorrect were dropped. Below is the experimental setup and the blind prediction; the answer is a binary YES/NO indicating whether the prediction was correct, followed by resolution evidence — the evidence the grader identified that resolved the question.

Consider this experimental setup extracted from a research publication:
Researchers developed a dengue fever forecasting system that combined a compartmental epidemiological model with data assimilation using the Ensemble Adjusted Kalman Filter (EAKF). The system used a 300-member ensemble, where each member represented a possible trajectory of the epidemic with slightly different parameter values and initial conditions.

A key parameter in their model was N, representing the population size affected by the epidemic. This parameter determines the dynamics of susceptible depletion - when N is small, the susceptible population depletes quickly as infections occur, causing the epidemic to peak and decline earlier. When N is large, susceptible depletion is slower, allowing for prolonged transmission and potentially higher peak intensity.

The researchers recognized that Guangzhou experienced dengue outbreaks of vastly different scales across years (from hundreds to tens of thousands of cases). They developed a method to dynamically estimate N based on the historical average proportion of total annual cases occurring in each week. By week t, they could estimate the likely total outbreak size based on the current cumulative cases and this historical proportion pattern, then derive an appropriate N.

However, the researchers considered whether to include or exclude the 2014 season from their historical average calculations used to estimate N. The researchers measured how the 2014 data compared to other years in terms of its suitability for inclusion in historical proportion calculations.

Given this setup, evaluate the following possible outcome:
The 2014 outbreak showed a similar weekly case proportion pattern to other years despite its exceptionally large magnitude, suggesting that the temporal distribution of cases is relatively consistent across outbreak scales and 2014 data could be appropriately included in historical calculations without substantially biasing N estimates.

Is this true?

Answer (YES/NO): NO